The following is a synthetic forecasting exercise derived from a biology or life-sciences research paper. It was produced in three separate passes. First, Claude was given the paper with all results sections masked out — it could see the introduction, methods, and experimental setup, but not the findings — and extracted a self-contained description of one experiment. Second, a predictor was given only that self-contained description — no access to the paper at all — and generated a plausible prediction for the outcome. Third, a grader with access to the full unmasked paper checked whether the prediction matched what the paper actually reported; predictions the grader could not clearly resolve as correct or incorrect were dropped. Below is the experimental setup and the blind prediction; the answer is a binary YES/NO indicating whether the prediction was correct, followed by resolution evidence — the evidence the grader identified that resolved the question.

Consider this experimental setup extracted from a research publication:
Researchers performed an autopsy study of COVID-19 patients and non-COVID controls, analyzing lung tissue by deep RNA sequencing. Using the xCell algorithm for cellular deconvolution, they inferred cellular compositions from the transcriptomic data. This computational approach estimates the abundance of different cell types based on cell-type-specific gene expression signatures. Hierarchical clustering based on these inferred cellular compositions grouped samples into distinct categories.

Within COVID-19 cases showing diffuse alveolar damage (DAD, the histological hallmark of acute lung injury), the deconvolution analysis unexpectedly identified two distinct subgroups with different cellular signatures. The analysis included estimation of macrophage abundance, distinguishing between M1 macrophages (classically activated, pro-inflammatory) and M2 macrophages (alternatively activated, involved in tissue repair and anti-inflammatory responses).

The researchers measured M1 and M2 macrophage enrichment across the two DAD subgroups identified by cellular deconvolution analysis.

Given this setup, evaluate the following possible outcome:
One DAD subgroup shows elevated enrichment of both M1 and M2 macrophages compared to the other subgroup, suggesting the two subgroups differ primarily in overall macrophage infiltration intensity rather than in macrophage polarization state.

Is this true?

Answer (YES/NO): YES